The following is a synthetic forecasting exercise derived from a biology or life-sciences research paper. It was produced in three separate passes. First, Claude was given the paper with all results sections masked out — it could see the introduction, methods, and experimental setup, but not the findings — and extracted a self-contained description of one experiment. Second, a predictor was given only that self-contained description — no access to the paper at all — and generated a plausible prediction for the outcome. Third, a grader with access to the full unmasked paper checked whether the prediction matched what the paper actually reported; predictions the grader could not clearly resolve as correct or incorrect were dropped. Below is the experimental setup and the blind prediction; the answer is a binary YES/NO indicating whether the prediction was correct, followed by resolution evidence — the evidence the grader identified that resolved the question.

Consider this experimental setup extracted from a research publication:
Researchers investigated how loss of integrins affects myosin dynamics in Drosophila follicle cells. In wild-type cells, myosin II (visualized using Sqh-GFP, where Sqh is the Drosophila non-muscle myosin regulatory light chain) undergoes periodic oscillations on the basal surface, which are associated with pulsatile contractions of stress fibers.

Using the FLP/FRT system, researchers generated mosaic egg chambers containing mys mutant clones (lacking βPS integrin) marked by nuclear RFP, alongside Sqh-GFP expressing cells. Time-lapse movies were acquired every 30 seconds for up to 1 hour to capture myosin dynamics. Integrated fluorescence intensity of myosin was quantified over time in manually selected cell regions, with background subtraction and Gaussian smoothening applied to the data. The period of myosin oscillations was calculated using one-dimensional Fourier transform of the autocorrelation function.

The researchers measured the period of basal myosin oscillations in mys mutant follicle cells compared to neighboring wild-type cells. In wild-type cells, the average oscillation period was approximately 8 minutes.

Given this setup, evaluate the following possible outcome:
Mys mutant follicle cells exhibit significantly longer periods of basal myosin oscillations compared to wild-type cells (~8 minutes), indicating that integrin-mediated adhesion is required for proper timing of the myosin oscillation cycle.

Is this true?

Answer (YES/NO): NO